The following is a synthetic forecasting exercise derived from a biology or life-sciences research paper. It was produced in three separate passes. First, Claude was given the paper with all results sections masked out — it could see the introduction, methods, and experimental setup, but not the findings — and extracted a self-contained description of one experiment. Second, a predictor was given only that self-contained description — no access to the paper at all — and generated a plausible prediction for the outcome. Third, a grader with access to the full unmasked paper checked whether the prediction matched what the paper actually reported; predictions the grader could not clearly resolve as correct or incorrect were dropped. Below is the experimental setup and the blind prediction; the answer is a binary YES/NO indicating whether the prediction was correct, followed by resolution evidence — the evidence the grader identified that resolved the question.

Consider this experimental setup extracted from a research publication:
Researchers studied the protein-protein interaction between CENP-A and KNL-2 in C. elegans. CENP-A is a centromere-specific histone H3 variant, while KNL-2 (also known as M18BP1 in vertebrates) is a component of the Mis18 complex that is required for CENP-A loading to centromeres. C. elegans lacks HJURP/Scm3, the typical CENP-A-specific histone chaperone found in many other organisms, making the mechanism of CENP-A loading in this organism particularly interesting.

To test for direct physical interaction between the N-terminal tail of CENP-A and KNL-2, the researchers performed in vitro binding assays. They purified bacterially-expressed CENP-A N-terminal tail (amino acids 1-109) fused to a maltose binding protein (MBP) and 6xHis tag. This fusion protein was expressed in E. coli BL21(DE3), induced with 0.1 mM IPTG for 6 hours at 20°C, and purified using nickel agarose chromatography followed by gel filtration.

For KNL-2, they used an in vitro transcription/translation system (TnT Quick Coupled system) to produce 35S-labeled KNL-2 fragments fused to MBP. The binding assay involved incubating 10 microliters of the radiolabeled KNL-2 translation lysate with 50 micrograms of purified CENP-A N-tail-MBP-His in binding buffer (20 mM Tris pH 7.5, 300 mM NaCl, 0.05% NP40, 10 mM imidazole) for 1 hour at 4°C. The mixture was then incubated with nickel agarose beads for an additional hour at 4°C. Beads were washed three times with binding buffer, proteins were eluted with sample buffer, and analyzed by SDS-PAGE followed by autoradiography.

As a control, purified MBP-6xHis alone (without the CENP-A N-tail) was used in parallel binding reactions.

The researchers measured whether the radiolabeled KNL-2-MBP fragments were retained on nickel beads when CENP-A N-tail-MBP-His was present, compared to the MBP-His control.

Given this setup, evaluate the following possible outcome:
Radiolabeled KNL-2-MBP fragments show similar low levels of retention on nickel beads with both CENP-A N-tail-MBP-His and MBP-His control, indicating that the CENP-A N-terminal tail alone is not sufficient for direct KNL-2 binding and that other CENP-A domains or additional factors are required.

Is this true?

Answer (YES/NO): NO